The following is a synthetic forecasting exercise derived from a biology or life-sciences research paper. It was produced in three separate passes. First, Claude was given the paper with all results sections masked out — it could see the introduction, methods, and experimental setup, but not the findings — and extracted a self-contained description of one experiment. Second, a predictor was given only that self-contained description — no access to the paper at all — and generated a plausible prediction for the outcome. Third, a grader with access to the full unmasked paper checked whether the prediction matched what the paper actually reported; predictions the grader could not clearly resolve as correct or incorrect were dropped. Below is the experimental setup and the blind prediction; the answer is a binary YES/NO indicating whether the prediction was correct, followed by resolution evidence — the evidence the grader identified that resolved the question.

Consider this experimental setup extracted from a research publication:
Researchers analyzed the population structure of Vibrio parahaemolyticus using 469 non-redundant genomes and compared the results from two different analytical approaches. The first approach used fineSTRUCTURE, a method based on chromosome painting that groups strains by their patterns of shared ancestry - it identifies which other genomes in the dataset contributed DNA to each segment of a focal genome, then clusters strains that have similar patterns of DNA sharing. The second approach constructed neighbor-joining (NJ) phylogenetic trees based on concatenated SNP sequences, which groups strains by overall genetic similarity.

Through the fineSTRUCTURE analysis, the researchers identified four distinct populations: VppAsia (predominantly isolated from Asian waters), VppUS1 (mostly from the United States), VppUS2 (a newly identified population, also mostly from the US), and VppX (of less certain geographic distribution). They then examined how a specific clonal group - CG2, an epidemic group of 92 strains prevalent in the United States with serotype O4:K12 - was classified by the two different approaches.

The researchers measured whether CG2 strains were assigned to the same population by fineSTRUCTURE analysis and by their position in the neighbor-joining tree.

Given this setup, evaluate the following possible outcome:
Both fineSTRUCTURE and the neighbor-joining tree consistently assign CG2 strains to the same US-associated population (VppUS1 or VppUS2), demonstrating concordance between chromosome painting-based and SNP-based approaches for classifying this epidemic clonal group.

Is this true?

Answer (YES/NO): NO